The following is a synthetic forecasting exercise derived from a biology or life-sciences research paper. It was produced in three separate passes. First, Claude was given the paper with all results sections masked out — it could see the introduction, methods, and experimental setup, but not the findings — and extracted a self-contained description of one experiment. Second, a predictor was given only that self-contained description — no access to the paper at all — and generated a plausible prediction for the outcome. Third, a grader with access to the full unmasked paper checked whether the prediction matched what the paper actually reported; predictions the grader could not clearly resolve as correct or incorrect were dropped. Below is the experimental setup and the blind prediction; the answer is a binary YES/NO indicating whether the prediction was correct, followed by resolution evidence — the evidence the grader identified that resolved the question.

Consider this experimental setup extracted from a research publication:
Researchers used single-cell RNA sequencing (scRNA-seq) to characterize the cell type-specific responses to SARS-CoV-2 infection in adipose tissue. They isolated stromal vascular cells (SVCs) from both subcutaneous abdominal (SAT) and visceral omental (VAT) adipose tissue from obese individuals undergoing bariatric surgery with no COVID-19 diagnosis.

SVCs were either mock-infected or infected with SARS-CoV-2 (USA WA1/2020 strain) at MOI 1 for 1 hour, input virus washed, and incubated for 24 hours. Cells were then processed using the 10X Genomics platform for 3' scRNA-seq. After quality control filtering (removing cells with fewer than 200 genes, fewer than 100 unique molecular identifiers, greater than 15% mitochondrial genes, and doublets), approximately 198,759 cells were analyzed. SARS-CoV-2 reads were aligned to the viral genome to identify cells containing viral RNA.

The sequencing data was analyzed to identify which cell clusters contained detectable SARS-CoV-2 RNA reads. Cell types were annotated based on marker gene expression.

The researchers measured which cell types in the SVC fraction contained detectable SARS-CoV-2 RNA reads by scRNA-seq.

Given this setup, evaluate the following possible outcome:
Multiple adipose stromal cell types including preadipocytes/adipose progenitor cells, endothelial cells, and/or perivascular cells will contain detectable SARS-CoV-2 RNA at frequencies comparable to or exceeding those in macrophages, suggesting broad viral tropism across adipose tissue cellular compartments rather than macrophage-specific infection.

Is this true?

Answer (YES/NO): NO